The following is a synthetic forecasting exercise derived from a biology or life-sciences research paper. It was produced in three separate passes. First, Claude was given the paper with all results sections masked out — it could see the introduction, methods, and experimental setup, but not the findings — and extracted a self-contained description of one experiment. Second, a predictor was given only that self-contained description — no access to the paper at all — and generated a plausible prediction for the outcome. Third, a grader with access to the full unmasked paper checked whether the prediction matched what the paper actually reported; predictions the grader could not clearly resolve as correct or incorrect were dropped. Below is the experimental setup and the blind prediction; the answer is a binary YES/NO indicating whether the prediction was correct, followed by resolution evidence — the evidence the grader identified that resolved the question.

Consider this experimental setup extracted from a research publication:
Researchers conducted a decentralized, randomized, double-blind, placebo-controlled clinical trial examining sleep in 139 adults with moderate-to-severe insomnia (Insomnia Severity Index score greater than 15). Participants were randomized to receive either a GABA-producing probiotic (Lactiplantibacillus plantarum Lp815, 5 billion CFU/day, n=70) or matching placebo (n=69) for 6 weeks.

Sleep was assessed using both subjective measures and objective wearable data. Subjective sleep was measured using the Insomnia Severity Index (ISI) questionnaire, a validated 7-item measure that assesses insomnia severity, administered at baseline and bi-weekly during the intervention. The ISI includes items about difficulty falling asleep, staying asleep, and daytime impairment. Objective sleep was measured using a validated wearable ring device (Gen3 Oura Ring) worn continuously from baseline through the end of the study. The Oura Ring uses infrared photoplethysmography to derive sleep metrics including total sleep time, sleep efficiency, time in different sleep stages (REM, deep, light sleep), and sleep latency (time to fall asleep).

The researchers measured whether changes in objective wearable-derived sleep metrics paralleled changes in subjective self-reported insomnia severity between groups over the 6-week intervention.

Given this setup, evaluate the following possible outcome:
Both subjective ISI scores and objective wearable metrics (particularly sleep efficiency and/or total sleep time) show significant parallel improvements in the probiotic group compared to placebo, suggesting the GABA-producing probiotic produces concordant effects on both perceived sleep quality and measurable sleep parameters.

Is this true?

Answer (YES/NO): YES